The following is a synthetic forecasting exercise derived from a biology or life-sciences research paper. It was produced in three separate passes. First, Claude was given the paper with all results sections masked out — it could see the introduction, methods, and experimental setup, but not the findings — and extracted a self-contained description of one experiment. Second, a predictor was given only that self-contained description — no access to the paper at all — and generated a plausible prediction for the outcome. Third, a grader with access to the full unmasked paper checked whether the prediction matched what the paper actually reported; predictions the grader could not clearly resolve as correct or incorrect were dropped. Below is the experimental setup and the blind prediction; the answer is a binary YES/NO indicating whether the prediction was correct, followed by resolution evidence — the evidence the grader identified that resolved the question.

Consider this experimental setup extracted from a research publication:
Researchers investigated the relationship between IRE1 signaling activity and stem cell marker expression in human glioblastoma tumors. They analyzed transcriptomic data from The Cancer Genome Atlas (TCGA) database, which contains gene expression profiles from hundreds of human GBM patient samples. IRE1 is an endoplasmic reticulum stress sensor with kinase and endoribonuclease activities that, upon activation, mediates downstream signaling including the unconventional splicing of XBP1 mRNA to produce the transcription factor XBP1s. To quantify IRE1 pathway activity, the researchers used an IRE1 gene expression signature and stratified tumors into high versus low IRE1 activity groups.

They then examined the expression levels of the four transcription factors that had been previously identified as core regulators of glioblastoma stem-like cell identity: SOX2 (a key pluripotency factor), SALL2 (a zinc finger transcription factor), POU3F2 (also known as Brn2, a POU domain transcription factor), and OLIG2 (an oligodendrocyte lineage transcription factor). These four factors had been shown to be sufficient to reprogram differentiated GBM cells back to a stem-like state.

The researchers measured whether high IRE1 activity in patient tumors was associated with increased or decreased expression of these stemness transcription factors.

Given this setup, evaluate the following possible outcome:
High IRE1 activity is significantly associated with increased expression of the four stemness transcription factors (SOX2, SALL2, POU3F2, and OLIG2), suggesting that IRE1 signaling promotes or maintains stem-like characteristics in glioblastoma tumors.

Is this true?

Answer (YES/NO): NO